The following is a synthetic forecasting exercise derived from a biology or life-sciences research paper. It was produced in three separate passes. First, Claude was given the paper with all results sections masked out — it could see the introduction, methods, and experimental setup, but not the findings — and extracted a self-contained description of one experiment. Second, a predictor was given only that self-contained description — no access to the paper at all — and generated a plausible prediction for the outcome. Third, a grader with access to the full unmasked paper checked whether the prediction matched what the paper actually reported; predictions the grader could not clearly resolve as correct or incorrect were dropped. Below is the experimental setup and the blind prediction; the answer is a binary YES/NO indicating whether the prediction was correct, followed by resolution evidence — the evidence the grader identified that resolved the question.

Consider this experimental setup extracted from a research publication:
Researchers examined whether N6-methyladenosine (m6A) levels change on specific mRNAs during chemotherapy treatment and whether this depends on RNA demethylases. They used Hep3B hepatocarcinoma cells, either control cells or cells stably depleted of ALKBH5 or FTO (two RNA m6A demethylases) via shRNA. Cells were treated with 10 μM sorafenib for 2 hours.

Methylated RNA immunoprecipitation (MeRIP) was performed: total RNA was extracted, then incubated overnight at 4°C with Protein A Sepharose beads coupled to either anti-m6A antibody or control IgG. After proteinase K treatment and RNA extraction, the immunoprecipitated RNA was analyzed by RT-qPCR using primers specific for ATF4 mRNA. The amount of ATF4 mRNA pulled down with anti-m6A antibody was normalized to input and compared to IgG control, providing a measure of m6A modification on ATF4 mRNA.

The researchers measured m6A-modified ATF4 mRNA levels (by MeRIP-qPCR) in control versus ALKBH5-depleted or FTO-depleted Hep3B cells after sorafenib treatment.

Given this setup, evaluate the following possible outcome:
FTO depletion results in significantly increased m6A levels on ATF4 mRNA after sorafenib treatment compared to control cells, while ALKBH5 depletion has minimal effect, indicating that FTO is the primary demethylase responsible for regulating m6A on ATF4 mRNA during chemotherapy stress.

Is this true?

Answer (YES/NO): NO